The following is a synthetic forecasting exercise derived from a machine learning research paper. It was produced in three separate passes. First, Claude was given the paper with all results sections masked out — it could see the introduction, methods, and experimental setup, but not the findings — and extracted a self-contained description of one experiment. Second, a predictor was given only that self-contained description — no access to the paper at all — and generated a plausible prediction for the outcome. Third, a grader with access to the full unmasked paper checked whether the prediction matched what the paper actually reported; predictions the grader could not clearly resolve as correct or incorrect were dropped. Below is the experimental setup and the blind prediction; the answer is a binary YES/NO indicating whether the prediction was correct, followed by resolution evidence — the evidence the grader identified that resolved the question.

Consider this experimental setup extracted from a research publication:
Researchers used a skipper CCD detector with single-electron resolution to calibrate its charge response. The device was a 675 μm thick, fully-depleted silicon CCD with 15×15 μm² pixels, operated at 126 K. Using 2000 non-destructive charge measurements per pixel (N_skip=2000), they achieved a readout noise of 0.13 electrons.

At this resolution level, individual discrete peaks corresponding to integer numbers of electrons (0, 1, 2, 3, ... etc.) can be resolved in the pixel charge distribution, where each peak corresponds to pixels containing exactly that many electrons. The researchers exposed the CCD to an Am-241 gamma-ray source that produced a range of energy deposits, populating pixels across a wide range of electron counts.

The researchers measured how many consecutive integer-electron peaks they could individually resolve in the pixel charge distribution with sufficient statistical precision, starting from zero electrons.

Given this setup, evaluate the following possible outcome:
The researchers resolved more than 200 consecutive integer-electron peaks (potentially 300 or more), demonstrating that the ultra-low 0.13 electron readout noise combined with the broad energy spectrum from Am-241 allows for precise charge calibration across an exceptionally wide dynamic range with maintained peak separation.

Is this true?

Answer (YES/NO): YES